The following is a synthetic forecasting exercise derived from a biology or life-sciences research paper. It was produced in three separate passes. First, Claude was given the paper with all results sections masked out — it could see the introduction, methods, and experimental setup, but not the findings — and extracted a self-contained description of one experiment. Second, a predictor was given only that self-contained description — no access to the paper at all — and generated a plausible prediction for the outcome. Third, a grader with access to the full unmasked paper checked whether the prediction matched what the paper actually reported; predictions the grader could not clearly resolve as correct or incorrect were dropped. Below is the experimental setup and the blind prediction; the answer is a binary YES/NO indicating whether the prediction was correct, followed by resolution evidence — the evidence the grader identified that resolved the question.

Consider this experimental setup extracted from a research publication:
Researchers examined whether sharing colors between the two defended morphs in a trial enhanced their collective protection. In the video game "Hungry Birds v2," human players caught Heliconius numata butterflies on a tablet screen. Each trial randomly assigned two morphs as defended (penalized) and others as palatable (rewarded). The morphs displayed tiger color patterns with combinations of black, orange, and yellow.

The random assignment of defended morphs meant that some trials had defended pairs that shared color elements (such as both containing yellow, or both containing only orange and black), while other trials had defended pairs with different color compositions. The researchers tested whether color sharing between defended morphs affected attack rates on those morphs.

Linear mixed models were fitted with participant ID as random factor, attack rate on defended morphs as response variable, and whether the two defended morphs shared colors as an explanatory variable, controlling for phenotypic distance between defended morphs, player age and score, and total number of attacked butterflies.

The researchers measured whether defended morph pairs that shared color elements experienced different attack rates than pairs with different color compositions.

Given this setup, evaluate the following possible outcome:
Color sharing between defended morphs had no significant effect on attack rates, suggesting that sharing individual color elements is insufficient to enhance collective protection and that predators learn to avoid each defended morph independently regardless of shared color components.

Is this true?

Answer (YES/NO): YES